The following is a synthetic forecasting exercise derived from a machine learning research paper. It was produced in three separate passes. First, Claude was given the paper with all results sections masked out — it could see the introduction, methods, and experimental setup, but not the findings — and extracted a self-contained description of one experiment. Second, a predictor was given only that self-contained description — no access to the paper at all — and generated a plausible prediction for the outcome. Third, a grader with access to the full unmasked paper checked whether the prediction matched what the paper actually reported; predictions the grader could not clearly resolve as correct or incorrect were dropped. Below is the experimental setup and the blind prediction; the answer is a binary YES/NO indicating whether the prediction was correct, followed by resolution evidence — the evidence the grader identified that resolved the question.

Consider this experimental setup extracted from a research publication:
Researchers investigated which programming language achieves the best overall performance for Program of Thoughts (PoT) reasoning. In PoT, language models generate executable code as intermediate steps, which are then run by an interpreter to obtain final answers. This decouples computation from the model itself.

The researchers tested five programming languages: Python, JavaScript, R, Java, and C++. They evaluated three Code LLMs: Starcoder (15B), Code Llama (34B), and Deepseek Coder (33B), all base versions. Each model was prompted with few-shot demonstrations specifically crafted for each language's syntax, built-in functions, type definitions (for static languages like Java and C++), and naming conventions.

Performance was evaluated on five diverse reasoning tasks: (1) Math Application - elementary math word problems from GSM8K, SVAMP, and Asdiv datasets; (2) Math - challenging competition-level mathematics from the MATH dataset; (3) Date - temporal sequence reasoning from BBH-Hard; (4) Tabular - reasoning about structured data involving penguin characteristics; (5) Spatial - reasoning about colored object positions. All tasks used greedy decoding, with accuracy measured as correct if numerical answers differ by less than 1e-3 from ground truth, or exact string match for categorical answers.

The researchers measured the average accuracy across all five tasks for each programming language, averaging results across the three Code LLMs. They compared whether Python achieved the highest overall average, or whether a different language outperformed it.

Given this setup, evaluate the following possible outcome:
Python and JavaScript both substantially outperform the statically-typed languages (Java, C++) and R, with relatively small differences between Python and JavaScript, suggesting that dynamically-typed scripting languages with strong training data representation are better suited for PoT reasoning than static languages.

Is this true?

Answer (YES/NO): NO